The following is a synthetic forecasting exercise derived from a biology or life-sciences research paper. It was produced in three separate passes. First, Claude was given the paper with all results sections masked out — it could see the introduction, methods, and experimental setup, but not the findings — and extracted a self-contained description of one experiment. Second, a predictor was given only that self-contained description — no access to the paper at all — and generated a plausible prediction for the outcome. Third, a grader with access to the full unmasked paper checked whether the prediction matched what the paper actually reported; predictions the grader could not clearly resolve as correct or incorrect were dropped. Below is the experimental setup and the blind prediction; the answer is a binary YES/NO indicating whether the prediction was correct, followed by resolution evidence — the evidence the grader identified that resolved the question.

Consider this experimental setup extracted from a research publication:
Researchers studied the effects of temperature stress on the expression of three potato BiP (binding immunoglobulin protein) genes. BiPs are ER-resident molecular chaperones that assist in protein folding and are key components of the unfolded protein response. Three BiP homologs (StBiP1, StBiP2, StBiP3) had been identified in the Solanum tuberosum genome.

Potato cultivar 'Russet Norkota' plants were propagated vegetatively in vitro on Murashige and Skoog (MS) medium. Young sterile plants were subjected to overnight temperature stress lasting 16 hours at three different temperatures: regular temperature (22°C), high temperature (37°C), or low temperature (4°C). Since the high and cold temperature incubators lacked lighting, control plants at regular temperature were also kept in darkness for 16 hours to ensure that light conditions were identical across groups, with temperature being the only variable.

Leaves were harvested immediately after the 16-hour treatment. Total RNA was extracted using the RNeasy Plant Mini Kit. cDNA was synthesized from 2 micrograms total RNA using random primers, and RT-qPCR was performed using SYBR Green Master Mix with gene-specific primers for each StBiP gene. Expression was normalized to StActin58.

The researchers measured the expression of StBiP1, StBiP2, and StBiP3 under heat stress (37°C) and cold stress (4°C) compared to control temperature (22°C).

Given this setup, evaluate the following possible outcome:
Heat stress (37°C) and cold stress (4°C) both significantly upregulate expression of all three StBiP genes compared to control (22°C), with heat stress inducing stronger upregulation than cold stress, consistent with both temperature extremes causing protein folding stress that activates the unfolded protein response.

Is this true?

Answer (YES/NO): NO